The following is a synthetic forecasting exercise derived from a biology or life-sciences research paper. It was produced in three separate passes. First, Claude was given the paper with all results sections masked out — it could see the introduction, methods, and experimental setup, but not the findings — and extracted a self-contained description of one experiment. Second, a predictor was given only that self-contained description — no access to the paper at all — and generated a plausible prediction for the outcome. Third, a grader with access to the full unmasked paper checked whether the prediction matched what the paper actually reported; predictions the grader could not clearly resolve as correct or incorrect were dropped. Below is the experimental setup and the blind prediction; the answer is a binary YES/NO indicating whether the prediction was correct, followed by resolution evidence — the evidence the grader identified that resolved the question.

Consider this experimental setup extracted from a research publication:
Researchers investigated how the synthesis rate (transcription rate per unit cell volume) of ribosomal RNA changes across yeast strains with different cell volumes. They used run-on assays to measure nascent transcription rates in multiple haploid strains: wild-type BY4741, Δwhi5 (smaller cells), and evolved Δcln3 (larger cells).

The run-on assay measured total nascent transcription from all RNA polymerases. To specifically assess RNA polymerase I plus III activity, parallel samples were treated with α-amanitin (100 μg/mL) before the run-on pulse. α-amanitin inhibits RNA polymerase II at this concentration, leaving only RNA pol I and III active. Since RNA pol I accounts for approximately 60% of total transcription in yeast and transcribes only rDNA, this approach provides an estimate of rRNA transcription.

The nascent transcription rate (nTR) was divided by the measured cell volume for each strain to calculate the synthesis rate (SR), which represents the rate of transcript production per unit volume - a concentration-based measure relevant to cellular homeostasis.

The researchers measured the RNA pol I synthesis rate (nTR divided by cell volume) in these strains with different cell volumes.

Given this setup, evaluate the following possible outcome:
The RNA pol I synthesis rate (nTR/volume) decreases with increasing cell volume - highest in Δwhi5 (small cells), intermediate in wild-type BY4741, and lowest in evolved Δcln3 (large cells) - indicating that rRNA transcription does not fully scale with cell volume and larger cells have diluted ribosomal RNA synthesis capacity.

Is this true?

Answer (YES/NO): NO